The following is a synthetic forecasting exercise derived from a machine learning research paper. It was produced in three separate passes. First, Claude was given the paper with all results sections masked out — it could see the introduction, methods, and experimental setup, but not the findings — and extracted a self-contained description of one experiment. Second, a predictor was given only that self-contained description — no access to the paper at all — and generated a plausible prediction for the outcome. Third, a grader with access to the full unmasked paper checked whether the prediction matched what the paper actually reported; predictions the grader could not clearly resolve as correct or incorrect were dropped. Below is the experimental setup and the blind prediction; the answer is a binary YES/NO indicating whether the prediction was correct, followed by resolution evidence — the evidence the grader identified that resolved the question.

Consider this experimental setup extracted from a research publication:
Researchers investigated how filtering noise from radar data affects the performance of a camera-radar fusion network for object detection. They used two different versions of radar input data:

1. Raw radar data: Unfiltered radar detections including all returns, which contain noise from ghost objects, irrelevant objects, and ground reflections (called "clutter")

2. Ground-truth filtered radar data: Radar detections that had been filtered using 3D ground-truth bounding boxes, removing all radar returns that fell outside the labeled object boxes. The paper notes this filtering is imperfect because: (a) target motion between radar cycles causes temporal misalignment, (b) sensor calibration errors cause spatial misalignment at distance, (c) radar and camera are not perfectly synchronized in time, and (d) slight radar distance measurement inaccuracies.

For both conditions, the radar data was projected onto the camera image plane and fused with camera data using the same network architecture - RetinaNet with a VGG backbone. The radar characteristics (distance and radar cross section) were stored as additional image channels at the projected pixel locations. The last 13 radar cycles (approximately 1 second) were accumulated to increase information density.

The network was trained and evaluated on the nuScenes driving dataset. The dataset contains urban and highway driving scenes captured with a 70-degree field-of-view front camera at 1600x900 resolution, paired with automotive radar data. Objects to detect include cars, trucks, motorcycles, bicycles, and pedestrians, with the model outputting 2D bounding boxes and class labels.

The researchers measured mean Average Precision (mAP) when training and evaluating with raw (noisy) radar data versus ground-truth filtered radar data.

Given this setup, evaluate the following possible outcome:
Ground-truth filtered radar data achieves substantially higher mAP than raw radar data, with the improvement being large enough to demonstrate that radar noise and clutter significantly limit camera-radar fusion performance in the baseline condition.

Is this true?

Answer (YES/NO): YES